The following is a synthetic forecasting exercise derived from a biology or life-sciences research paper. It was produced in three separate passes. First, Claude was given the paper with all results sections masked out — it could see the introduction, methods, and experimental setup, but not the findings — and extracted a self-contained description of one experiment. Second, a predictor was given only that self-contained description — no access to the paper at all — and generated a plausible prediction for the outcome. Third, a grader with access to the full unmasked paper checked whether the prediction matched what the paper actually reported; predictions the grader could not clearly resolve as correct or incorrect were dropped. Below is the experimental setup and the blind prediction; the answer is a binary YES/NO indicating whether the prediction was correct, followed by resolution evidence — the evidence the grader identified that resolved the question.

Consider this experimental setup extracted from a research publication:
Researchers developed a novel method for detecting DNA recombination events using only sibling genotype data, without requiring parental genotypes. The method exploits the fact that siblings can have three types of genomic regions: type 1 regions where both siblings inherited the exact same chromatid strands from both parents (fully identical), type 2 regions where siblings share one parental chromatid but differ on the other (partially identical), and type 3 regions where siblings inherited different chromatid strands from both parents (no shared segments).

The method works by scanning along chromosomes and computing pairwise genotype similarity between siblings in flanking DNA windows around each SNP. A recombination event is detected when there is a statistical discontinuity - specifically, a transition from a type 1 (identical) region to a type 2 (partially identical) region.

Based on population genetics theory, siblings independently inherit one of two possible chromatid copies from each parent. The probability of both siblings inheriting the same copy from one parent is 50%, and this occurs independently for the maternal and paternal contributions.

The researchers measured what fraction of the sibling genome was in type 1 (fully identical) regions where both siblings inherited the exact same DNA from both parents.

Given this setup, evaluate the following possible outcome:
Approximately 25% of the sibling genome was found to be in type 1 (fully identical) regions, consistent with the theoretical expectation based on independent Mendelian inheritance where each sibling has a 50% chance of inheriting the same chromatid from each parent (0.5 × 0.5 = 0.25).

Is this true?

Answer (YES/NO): YES